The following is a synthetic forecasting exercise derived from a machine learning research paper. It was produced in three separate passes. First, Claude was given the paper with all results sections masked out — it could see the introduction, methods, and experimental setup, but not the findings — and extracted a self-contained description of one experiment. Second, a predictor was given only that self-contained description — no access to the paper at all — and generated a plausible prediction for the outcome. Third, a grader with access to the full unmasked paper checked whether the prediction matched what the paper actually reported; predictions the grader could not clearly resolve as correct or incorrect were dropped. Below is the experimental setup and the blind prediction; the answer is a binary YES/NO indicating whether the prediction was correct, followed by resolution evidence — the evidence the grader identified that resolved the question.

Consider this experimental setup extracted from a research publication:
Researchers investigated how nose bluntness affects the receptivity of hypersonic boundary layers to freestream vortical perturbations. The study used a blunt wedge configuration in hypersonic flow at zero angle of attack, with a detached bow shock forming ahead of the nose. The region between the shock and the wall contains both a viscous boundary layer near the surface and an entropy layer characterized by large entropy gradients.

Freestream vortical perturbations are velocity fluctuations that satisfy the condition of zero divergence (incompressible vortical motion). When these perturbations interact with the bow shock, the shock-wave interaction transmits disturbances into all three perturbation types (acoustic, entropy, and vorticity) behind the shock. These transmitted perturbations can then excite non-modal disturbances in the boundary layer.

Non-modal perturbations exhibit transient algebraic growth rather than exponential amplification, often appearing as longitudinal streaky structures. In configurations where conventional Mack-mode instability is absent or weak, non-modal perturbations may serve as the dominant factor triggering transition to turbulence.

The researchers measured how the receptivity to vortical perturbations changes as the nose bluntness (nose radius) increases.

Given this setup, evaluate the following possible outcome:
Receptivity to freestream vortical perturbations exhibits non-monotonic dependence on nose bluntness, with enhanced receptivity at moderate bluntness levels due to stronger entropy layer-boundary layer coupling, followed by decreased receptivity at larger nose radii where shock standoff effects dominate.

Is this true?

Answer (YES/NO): NO